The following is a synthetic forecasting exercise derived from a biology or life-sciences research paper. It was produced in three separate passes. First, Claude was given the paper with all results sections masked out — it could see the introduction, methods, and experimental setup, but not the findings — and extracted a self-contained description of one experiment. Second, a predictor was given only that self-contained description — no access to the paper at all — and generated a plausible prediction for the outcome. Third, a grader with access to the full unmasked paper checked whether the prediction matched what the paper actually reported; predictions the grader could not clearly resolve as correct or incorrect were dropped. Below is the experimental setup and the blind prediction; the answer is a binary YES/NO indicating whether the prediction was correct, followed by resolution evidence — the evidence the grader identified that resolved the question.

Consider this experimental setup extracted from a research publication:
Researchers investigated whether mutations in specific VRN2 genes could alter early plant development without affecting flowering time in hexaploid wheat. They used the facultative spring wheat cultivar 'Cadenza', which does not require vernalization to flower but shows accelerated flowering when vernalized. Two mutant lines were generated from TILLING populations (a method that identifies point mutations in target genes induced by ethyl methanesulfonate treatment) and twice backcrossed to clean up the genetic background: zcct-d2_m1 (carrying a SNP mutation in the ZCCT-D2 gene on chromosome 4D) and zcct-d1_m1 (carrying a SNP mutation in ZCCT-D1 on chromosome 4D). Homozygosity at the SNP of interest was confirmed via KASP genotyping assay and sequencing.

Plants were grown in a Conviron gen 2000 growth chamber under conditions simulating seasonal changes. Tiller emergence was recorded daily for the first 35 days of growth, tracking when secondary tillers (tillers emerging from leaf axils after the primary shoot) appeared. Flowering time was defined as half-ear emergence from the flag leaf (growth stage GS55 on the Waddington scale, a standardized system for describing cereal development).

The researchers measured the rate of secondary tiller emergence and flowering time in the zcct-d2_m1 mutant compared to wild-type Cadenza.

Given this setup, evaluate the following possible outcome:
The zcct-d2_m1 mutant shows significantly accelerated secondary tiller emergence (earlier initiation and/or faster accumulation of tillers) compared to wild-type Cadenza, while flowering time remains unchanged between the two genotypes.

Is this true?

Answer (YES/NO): NO